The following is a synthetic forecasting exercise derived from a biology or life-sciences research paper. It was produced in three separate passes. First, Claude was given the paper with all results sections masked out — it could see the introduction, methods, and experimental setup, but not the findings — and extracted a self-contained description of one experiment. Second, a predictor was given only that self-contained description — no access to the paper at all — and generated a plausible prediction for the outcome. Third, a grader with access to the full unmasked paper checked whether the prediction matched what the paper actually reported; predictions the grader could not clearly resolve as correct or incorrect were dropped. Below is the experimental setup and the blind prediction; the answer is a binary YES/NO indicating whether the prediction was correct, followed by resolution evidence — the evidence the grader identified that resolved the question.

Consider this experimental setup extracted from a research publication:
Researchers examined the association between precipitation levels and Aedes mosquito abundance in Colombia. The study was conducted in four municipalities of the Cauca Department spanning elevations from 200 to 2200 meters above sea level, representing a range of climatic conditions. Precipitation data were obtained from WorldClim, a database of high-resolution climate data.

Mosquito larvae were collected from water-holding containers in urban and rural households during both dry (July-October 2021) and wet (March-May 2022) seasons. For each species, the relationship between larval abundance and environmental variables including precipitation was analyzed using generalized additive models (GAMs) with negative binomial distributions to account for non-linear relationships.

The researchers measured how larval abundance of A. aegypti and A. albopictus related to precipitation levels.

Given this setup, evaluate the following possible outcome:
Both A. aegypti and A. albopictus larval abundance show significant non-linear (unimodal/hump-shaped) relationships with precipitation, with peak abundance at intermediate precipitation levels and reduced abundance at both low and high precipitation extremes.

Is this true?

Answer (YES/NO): NO